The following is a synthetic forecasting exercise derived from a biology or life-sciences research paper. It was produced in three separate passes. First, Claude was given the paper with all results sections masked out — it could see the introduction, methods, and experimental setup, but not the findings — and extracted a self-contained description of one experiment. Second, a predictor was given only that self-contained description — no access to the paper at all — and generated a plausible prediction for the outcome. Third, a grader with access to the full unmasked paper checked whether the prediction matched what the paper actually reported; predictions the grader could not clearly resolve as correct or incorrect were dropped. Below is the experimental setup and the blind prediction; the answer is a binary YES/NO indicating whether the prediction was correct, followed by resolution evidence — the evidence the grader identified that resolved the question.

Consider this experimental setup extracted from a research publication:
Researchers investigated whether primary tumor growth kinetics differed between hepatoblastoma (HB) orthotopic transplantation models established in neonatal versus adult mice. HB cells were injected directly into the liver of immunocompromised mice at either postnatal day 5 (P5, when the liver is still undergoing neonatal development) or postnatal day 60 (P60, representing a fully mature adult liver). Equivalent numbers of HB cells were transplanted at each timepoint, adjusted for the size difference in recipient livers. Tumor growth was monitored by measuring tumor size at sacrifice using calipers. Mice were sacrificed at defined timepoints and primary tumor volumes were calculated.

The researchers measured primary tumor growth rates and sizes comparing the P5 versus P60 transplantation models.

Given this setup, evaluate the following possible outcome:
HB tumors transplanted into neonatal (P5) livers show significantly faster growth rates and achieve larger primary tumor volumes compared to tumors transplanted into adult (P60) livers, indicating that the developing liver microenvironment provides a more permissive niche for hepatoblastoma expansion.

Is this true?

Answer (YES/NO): NO